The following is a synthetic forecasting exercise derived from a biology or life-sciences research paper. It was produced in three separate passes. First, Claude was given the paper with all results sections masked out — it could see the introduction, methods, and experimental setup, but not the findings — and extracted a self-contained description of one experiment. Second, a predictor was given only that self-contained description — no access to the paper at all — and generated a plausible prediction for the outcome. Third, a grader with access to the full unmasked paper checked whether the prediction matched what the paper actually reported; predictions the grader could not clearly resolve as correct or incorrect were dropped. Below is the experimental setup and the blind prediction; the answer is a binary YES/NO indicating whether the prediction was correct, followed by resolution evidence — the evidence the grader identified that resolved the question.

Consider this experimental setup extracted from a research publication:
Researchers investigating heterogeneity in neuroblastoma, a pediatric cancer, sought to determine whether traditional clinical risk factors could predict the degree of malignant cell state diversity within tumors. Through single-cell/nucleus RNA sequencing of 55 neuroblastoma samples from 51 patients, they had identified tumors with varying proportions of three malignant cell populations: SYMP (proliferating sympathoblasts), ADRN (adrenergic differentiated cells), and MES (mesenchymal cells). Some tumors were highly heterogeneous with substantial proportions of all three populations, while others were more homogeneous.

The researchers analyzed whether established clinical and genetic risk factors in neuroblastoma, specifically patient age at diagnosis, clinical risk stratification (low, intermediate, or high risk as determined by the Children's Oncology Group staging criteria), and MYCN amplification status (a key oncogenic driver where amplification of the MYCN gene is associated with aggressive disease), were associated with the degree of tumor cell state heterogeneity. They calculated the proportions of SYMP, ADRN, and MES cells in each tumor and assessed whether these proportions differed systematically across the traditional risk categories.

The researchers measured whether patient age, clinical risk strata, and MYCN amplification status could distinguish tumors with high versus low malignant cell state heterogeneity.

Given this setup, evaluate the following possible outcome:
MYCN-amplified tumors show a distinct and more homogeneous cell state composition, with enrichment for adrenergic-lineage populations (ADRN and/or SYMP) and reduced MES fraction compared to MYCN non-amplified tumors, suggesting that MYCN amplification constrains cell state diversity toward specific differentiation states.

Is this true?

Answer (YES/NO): NO